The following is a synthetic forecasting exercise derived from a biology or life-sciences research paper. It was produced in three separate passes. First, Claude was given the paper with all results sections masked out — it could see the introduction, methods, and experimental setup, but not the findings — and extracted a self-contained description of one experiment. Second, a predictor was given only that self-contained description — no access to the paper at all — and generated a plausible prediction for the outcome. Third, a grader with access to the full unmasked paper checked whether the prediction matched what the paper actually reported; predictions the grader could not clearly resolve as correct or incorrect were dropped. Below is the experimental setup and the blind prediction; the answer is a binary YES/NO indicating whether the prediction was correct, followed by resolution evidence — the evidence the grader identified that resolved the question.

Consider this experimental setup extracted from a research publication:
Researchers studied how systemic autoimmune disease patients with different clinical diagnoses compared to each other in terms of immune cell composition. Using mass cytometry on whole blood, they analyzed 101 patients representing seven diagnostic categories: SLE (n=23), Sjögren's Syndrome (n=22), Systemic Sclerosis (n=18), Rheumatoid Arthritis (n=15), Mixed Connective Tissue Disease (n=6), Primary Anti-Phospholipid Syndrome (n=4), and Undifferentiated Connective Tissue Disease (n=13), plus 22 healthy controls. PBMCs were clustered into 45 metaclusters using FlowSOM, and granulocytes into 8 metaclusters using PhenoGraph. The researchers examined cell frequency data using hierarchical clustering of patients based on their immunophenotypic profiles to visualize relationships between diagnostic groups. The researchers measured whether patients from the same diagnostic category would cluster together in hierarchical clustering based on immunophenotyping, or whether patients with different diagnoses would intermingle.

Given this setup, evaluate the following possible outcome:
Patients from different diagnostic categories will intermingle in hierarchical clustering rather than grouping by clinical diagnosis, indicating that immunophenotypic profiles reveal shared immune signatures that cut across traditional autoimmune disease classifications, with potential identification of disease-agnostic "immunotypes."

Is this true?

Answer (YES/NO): YES